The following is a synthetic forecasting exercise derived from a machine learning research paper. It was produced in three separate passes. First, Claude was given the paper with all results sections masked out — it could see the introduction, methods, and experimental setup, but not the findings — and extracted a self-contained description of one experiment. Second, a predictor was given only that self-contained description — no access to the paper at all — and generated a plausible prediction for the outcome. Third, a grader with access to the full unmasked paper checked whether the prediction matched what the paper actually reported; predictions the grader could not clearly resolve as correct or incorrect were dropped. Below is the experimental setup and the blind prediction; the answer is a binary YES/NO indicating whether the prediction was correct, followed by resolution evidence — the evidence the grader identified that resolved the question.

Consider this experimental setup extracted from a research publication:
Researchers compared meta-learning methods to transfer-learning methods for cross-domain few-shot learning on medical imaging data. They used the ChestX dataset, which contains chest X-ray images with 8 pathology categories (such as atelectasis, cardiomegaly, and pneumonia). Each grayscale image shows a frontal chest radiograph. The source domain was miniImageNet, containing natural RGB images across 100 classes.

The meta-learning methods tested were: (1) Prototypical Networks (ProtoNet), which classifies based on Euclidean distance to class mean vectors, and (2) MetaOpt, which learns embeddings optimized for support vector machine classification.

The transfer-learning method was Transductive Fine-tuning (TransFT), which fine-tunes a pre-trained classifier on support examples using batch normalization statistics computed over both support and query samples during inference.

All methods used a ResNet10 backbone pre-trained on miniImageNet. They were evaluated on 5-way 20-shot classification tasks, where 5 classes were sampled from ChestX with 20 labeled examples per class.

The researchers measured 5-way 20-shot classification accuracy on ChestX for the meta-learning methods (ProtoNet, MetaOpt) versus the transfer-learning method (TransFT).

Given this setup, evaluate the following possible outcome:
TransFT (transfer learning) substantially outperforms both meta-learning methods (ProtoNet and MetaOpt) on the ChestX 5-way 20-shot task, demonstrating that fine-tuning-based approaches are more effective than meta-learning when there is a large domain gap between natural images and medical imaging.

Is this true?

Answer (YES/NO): YES